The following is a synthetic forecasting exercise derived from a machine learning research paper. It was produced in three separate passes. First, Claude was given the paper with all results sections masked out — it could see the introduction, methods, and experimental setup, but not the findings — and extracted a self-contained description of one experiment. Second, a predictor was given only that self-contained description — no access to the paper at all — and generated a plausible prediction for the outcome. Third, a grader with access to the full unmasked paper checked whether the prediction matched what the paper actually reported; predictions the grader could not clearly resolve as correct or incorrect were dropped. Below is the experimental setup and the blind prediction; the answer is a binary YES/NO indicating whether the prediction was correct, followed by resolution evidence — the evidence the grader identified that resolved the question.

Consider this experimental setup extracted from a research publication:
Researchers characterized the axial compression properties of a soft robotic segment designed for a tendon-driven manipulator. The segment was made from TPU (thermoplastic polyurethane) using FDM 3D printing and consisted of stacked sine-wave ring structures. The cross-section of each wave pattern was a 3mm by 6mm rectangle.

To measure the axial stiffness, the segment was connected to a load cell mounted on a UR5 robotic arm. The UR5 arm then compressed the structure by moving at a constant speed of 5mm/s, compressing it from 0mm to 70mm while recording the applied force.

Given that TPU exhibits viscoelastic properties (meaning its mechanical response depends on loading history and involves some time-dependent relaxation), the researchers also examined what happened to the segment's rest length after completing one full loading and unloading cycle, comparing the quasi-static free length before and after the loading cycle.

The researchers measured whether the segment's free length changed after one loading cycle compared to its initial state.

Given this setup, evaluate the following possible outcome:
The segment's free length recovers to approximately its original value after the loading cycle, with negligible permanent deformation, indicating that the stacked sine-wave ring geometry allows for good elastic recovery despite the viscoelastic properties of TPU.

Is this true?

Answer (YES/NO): NO